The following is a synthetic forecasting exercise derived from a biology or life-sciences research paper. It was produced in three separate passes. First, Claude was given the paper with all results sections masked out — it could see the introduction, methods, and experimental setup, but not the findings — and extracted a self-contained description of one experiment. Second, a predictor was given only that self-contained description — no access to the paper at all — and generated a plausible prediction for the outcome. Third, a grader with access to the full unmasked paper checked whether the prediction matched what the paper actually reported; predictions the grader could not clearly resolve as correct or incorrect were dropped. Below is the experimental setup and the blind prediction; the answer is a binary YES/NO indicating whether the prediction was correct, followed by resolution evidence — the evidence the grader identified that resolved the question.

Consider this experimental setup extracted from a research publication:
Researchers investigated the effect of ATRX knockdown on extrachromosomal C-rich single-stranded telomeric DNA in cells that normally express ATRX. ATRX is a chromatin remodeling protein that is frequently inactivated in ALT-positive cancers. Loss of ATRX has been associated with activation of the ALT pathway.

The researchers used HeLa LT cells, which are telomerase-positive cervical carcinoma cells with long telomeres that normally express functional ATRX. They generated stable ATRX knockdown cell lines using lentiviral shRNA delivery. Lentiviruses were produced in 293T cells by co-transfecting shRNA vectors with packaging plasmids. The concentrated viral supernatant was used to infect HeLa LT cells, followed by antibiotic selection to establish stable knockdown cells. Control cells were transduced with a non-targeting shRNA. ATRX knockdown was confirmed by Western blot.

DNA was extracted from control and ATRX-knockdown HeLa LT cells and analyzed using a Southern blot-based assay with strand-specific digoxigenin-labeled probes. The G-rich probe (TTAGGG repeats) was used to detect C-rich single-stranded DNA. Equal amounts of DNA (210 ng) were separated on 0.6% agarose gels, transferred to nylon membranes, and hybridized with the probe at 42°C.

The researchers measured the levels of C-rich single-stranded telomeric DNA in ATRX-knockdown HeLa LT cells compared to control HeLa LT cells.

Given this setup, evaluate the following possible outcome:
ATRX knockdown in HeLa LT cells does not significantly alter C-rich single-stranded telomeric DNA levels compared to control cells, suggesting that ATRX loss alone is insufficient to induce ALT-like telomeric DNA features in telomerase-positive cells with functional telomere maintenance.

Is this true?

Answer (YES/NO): YES